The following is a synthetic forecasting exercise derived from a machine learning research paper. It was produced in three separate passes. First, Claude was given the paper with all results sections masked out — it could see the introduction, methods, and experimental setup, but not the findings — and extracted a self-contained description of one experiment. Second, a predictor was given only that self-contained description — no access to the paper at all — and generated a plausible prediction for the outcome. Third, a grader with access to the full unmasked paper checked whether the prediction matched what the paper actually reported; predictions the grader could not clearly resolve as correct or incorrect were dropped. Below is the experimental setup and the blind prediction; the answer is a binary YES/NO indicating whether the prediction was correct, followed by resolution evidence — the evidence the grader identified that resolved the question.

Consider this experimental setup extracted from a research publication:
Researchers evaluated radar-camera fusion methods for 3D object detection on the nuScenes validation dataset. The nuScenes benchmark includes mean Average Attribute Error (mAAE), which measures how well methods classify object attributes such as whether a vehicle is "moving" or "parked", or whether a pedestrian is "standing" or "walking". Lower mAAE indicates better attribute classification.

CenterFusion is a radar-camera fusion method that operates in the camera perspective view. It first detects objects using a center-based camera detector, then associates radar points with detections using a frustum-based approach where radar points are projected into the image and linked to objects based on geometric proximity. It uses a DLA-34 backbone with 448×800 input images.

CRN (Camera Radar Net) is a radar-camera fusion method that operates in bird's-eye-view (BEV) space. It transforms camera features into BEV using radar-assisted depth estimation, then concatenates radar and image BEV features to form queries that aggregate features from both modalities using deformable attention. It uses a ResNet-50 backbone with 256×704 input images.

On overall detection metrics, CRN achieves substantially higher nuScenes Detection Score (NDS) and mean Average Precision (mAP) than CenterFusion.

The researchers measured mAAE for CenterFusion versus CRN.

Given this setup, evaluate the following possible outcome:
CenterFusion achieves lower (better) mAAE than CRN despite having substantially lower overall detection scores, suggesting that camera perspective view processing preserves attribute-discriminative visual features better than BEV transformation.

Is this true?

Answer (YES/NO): YES